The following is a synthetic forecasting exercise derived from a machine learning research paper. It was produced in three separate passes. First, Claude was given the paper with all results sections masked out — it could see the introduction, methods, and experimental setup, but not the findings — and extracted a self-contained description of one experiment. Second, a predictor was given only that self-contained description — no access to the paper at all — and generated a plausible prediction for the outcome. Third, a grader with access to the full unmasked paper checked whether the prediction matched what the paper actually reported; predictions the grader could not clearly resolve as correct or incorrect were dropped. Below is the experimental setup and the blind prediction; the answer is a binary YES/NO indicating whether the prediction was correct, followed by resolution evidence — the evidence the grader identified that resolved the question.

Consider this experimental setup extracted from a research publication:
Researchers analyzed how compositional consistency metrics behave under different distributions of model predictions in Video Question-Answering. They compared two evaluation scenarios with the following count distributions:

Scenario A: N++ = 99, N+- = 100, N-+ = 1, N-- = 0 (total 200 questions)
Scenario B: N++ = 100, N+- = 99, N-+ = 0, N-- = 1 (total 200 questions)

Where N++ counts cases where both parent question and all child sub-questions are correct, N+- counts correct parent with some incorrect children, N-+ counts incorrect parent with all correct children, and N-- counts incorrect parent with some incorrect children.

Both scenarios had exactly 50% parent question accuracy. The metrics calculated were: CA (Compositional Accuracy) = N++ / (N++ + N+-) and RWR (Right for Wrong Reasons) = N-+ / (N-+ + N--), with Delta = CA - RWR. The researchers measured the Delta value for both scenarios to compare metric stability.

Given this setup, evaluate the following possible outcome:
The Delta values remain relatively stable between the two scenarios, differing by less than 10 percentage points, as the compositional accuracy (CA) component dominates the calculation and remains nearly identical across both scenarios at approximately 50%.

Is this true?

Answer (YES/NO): NO